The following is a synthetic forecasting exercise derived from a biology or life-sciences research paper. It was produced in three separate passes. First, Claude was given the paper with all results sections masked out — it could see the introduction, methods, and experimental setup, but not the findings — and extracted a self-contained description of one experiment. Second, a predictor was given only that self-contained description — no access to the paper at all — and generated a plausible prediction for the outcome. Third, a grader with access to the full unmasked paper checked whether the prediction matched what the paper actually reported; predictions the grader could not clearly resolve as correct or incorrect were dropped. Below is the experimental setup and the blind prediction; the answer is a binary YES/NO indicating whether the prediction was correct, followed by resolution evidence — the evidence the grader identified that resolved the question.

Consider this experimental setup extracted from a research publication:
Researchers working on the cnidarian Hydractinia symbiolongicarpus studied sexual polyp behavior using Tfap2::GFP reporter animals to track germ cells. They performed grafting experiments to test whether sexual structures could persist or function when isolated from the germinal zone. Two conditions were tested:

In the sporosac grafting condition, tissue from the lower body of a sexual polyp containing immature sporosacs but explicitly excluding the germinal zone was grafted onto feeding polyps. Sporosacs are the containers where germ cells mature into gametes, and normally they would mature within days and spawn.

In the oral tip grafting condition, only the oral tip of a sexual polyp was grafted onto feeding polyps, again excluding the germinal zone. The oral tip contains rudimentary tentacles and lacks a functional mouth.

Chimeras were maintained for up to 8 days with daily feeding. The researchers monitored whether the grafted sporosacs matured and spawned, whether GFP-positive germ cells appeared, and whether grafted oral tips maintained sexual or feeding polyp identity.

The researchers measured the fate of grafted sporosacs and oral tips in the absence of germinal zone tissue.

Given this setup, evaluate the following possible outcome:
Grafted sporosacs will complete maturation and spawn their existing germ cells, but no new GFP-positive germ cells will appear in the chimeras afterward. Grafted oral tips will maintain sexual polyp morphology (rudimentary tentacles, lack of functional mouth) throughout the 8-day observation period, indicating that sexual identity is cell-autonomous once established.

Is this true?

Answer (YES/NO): NO